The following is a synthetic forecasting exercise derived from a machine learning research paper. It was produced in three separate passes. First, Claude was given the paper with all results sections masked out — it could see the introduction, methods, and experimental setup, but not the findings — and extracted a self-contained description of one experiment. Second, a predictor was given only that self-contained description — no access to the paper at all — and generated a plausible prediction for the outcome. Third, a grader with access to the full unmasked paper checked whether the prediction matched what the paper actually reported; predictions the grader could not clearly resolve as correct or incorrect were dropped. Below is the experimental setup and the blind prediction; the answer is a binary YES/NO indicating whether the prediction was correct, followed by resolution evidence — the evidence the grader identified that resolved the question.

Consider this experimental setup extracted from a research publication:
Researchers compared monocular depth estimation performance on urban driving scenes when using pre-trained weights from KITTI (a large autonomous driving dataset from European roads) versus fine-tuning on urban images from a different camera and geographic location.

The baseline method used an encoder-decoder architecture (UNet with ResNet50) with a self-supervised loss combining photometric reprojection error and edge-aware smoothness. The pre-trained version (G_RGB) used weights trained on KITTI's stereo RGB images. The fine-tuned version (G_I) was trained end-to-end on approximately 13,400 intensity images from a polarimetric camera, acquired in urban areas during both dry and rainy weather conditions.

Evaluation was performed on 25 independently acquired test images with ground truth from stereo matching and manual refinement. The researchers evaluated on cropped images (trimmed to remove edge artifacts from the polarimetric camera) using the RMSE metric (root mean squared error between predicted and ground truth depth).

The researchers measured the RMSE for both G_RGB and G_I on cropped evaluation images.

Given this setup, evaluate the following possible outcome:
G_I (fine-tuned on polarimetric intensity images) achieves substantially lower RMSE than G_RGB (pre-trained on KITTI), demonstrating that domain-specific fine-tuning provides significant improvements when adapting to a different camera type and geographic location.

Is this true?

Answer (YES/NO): NO